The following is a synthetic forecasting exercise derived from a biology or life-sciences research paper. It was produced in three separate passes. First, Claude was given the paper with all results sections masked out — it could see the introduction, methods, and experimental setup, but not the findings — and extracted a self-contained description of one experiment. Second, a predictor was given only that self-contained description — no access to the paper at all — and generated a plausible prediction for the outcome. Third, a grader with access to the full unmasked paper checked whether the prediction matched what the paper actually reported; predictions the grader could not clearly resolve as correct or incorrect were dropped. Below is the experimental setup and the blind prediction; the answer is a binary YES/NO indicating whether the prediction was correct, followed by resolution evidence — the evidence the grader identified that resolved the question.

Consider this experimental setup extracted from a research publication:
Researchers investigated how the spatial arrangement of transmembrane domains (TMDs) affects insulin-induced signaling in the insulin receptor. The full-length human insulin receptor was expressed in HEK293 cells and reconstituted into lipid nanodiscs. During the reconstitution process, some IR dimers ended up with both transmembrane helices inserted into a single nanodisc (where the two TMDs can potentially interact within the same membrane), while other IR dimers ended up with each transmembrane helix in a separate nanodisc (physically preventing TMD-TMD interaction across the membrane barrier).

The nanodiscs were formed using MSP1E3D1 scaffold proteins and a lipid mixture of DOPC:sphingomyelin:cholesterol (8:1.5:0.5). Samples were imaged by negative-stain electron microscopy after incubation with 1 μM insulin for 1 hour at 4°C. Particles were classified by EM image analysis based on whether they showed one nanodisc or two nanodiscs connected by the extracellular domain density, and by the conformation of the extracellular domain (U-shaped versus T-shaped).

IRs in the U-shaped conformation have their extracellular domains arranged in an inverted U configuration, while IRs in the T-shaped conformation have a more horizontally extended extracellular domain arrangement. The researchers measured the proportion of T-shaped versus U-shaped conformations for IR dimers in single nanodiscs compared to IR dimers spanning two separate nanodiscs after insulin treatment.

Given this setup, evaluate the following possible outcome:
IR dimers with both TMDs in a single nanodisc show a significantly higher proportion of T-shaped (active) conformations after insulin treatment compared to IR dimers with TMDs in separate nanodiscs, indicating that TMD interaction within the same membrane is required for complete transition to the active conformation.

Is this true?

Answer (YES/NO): YES